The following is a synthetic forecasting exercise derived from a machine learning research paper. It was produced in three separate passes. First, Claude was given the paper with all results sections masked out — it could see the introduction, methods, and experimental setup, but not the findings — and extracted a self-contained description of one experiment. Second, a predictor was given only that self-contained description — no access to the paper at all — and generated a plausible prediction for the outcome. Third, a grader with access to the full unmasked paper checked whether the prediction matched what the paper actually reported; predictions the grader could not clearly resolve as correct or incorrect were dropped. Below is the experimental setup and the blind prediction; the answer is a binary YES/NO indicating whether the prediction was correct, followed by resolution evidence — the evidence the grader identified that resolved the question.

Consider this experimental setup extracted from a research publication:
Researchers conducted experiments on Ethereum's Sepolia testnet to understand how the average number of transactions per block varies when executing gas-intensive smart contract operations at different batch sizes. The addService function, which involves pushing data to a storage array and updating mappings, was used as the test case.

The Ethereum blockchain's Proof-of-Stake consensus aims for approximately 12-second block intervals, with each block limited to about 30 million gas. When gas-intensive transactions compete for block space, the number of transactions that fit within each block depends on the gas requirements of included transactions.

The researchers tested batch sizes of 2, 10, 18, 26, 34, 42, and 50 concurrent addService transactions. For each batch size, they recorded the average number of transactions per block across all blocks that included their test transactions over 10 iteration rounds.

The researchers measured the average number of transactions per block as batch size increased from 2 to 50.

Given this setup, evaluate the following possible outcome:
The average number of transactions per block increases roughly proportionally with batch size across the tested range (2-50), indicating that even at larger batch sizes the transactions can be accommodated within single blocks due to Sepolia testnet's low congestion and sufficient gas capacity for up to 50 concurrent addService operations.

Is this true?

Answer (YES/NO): NO